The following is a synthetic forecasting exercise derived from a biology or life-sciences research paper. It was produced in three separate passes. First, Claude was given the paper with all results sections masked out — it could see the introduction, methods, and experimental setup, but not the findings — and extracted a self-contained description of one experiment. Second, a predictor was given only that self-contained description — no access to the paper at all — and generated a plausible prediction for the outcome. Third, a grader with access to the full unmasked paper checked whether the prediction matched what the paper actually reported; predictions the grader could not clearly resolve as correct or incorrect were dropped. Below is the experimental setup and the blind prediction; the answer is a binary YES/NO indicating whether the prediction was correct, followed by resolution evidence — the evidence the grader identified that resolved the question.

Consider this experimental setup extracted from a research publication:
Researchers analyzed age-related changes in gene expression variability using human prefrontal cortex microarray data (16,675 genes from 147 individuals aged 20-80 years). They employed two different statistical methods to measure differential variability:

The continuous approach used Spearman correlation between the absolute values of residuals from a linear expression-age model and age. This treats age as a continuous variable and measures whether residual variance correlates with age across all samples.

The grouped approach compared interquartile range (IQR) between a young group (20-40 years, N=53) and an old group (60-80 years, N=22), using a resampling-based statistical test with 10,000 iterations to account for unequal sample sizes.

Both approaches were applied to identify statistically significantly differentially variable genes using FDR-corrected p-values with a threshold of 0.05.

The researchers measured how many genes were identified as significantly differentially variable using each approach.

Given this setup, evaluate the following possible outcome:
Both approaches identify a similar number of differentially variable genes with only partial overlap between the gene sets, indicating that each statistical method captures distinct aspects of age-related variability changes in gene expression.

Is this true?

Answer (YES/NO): NO